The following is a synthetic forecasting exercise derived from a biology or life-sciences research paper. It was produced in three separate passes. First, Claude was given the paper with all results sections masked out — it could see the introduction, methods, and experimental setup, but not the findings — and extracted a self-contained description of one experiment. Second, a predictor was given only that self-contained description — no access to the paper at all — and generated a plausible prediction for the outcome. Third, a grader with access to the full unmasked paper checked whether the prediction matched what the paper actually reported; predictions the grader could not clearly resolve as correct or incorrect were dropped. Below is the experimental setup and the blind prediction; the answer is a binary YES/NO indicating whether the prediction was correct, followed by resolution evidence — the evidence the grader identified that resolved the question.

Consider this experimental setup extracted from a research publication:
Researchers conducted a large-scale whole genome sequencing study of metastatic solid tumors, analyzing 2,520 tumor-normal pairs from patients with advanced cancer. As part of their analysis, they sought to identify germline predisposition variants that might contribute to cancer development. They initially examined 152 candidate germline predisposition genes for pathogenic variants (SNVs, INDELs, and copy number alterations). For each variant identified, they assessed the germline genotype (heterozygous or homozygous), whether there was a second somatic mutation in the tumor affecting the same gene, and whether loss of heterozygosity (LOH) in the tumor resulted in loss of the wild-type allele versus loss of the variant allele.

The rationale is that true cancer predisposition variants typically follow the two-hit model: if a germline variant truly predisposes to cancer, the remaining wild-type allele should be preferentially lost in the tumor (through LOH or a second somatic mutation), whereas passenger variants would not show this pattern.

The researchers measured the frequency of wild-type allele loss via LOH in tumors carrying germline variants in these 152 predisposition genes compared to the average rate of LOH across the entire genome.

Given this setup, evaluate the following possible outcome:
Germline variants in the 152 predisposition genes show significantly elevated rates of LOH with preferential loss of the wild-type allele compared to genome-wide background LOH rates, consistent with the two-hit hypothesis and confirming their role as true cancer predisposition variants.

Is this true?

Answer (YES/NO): NO